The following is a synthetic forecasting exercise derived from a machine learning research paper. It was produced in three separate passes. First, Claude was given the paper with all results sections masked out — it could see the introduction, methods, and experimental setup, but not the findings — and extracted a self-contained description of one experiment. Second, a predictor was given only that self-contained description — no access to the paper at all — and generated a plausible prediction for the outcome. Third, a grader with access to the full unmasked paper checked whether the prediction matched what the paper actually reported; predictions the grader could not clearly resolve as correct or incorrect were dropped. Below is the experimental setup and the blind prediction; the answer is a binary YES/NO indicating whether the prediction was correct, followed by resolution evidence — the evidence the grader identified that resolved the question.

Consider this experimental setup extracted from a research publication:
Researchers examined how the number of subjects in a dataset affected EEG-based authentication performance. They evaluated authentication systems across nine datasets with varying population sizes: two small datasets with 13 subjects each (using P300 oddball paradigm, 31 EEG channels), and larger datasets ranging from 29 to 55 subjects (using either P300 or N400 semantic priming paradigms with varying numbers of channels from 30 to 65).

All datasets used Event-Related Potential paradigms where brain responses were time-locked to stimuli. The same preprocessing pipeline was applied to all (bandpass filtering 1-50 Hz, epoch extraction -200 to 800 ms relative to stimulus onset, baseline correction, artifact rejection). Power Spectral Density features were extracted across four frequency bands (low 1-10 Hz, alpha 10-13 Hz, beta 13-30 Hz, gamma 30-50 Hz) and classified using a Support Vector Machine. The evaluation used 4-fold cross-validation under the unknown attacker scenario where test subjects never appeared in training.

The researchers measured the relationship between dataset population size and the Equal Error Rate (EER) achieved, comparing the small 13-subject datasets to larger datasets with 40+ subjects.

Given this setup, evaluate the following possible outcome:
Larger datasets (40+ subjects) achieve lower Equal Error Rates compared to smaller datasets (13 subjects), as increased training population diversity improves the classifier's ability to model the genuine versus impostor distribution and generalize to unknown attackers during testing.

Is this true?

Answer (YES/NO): NO